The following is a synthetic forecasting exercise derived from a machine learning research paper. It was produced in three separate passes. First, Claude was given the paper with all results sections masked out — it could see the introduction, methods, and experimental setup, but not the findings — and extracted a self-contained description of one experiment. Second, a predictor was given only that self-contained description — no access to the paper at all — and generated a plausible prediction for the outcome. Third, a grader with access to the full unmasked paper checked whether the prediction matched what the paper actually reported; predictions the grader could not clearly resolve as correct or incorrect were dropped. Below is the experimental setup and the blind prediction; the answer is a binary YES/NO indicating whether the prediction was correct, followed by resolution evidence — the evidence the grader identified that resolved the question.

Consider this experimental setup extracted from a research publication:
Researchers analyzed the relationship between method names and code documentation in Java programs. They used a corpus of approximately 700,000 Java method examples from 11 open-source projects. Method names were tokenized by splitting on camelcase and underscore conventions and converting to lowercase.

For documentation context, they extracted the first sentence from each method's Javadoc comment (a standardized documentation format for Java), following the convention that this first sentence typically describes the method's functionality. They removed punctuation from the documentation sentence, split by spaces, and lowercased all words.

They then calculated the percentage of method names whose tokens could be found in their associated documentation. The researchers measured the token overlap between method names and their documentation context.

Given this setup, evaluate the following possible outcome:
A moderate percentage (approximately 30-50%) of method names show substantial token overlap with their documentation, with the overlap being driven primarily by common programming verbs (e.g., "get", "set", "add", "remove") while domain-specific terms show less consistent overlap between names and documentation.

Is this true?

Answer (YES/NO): NO